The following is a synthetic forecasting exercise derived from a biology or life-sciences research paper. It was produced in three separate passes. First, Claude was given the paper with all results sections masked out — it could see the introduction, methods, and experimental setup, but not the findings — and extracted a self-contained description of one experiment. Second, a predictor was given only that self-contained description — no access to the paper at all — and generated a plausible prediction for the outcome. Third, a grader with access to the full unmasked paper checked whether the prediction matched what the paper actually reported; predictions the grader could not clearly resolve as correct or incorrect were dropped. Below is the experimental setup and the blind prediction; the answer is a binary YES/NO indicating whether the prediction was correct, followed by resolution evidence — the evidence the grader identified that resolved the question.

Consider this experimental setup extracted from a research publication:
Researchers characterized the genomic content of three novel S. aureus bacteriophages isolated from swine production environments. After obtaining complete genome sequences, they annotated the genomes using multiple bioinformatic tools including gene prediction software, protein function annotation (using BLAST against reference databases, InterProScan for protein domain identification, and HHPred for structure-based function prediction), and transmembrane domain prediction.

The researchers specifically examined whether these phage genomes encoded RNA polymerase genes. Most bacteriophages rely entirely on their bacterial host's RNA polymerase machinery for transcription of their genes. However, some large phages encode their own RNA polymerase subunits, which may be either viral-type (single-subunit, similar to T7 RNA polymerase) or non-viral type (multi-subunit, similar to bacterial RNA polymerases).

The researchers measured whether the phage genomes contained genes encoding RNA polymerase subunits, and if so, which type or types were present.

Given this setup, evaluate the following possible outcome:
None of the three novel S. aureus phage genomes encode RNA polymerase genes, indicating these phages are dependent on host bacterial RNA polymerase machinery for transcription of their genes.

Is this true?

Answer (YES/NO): NO